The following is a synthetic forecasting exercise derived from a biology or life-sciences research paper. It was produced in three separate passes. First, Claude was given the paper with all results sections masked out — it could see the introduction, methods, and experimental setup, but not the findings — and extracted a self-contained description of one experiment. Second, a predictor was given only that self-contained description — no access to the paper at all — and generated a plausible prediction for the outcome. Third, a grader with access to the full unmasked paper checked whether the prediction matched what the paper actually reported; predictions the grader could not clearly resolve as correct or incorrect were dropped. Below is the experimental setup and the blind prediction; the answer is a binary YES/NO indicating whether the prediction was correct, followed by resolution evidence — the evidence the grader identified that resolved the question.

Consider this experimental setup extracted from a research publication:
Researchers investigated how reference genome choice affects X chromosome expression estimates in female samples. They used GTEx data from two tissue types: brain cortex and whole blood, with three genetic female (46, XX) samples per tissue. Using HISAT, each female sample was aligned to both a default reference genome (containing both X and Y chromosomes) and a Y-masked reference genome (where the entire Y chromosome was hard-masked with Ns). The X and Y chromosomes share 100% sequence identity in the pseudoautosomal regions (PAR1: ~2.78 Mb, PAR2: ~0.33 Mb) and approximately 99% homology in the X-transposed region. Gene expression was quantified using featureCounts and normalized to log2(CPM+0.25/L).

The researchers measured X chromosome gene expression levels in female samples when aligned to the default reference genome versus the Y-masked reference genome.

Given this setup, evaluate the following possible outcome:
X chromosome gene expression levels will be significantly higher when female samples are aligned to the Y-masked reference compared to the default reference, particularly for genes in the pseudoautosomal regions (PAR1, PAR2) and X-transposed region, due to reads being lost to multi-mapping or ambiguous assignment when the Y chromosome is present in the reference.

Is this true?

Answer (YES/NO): YES